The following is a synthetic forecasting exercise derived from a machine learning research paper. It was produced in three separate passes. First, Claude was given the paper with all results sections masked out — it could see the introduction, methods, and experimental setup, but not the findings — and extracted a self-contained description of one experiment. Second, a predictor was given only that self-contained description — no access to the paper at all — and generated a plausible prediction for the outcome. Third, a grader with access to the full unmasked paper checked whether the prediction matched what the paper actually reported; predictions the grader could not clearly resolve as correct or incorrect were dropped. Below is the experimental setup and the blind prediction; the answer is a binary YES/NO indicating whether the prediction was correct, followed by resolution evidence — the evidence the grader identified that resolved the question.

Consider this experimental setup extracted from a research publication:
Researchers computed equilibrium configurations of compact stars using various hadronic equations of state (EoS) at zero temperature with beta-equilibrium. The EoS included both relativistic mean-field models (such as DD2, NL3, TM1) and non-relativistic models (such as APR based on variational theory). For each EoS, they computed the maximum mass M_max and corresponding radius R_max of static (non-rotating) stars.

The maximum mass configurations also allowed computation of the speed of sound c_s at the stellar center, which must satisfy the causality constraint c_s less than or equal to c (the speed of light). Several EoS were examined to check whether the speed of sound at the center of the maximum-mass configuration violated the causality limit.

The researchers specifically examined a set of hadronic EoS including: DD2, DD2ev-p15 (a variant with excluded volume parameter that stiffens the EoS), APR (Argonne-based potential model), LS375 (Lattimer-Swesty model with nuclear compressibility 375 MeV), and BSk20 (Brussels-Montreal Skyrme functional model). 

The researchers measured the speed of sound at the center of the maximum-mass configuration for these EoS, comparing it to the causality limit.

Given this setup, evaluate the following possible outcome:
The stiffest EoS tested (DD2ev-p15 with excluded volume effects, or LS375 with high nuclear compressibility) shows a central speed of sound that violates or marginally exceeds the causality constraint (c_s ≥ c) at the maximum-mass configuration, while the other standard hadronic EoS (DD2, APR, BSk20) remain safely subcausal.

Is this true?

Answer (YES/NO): NO